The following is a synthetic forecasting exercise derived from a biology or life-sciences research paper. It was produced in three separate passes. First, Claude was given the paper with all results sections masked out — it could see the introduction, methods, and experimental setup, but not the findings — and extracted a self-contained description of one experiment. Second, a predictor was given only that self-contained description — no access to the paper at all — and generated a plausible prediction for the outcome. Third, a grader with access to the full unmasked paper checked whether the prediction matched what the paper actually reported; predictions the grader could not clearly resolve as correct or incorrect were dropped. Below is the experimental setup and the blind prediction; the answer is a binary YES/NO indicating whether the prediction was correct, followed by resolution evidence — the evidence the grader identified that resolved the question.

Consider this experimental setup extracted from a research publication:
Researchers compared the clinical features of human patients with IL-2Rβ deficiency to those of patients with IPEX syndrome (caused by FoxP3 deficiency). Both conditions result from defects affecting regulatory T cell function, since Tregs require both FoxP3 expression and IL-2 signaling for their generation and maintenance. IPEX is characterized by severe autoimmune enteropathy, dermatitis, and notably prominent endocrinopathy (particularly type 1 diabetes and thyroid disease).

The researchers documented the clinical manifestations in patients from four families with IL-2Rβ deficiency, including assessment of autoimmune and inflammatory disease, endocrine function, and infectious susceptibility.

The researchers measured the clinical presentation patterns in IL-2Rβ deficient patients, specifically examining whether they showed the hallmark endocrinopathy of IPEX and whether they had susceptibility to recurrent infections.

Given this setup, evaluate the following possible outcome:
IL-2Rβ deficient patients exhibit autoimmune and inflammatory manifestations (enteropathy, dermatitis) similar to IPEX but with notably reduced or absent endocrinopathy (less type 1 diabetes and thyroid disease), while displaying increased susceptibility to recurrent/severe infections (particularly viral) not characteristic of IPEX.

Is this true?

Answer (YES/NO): YES